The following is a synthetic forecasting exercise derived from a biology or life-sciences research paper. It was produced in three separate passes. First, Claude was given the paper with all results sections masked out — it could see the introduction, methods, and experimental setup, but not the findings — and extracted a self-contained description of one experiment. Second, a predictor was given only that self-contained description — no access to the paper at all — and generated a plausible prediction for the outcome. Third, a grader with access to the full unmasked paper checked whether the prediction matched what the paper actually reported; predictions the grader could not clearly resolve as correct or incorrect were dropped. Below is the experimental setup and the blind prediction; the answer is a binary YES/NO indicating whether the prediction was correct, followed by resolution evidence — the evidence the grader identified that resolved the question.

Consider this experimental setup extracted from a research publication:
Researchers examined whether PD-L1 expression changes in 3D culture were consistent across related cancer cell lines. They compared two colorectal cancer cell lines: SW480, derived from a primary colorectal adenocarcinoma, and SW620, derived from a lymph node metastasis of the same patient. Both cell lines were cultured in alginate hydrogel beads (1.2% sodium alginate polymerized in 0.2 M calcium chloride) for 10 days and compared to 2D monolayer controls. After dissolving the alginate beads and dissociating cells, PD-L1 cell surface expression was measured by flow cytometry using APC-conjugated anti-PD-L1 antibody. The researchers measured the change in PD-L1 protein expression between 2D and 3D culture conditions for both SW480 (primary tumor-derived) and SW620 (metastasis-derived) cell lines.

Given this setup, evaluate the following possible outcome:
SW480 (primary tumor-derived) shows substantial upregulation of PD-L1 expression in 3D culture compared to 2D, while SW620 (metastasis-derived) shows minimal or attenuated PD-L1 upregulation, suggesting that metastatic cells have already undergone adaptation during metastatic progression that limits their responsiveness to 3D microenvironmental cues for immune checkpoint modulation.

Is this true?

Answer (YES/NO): NO